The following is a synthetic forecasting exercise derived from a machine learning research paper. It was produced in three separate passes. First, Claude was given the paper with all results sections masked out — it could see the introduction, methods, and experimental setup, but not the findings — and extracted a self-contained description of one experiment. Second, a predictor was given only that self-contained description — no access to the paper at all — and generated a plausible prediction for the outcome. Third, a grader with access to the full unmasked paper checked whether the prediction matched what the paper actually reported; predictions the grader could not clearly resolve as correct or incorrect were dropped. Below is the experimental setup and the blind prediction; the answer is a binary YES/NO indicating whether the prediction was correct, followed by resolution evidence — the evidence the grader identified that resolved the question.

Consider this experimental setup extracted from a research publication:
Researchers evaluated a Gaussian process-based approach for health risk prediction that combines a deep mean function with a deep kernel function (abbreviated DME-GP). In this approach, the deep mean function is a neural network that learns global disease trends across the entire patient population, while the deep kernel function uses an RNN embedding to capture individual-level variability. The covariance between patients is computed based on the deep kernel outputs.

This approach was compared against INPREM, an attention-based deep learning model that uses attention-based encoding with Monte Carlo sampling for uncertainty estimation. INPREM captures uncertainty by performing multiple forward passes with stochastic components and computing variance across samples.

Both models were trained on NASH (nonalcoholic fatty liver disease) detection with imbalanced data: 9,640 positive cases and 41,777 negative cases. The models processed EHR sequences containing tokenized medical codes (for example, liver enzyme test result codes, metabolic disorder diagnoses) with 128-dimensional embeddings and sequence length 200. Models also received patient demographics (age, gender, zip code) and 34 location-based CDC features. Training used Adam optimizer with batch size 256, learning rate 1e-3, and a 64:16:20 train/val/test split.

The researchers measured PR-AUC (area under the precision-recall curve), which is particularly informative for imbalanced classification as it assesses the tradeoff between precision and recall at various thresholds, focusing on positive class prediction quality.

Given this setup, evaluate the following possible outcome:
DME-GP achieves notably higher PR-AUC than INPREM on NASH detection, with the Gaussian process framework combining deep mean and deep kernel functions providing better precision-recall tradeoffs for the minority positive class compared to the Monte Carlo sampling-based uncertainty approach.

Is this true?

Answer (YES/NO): NO